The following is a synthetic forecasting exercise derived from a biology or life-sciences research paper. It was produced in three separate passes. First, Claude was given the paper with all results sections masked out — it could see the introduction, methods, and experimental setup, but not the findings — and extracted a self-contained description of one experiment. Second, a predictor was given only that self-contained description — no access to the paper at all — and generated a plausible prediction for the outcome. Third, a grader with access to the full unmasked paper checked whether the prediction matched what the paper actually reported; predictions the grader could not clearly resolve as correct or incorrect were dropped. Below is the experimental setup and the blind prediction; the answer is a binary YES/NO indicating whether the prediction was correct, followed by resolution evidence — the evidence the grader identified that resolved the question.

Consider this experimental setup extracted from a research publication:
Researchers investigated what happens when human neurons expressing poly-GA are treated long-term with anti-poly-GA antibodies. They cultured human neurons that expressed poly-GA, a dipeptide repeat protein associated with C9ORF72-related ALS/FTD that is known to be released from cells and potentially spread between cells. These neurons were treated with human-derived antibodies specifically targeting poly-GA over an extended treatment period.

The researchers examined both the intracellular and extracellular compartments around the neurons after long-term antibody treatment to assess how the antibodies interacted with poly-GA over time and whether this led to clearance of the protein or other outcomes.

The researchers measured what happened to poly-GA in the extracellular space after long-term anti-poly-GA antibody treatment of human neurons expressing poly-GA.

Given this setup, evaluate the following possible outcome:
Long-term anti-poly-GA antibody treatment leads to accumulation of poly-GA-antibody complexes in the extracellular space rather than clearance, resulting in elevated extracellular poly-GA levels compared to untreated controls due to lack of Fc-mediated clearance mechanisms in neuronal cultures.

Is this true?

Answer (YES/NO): YES